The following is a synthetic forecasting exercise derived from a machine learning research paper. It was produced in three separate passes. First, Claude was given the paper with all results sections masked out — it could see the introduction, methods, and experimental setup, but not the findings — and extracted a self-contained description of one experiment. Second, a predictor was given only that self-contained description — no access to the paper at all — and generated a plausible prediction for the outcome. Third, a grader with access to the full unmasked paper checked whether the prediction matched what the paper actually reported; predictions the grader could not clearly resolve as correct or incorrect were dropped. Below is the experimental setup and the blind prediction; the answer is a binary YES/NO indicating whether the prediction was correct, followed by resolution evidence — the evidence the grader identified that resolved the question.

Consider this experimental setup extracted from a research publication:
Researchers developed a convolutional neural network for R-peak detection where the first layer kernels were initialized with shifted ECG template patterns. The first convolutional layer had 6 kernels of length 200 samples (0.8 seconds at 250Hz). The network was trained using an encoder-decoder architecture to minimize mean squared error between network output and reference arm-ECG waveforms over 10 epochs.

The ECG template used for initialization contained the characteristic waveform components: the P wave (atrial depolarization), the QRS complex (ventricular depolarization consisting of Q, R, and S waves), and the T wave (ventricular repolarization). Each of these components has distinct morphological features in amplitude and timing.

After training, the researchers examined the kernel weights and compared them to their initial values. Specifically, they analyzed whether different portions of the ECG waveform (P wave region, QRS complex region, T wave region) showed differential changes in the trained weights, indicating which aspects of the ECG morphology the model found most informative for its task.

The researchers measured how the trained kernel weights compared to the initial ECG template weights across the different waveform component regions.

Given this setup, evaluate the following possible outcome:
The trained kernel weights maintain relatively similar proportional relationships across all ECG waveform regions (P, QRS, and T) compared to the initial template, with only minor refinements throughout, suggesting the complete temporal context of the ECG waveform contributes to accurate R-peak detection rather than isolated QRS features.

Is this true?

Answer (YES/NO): NO